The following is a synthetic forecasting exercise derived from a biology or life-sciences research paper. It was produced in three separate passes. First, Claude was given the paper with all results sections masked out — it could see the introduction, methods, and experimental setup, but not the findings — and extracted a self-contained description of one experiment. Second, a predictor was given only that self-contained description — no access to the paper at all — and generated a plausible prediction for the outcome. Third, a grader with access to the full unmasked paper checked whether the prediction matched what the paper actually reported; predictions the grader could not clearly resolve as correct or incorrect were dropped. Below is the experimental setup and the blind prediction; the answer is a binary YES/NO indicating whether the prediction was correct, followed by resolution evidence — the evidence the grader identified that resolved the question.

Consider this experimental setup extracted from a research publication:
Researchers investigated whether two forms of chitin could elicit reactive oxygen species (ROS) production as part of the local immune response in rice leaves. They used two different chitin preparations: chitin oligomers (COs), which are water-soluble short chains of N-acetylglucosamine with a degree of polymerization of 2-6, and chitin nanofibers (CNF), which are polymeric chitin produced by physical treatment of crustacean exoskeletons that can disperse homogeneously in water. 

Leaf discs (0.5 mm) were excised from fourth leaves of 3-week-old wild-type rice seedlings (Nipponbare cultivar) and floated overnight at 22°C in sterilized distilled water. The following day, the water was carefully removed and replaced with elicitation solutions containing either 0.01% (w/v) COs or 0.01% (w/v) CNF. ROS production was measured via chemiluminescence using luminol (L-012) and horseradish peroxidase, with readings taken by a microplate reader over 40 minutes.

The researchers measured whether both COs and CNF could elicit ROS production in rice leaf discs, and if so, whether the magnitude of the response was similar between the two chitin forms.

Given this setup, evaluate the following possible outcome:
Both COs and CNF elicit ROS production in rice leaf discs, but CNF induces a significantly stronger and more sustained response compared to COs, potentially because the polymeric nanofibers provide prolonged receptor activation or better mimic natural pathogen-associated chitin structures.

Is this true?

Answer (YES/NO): NO